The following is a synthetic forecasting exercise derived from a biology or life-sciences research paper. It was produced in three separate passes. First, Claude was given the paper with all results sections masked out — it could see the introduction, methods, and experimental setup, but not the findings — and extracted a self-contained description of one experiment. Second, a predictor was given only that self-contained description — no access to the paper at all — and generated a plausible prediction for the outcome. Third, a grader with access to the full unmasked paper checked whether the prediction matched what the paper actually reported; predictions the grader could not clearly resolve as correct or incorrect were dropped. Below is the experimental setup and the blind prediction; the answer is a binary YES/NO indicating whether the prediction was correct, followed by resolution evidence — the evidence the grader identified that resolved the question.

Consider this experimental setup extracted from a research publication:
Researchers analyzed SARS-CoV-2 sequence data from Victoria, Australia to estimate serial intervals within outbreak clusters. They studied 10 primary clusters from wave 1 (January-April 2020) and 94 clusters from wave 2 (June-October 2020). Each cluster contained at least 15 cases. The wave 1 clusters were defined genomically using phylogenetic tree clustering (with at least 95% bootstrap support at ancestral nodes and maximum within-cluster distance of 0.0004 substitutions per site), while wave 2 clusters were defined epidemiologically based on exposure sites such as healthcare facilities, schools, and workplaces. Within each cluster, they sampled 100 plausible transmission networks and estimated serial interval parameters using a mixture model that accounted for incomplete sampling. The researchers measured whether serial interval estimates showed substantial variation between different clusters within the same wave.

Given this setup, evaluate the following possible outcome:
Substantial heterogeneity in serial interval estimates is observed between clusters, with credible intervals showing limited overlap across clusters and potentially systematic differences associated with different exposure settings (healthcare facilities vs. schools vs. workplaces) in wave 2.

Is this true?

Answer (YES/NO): NO